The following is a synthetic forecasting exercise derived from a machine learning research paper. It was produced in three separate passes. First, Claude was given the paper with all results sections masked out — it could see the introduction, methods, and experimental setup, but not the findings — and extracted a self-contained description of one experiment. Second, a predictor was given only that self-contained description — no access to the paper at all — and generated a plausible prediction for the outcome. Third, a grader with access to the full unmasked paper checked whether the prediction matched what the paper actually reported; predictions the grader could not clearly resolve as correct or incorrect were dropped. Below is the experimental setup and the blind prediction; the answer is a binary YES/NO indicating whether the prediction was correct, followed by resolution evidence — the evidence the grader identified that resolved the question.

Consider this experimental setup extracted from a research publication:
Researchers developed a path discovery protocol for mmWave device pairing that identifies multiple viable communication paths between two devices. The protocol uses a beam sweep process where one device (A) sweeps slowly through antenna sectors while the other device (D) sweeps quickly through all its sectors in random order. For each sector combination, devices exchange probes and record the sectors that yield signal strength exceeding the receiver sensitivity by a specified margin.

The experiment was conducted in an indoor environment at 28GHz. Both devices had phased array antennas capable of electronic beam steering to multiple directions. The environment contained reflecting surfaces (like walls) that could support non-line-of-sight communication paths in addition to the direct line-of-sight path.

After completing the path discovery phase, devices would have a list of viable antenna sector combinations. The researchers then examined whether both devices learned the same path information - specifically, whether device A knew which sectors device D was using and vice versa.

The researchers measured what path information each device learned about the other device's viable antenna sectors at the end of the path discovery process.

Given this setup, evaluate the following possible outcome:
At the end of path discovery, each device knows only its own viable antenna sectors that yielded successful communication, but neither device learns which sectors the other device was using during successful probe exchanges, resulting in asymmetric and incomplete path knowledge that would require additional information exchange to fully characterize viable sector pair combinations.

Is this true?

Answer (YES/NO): YES